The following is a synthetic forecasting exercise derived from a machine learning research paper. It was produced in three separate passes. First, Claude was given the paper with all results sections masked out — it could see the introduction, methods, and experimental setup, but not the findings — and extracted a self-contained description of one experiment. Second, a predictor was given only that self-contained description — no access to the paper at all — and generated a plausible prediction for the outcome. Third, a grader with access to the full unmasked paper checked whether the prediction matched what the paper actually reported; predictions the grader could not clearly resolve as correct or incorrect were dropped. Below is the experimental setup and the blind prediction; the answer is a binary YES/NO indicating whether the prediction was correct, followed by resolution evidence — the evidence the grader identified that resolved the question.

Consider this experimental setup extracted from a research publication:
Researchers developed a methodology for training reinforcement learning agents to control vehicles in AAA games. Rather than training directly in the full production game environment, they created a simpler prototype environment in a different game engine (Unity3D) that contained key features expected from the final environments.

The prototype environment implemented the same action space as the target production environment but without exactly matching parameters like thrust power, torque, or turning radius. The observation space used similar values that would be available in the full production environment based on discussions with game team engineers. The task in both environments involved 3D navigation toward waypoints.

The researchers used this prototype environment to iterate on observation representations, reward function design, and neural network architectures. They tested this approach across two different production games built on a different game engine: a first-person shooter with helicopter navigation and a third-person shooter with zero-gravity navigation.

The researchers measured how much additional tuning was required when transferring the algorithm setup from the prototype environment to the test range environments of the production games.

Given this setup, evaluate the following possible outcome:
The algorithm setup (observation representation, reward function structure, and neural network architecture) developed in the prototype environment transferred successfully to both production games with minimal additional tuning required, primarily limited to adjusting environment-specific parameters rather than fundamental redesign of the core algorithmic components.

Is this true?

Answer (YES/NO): YES